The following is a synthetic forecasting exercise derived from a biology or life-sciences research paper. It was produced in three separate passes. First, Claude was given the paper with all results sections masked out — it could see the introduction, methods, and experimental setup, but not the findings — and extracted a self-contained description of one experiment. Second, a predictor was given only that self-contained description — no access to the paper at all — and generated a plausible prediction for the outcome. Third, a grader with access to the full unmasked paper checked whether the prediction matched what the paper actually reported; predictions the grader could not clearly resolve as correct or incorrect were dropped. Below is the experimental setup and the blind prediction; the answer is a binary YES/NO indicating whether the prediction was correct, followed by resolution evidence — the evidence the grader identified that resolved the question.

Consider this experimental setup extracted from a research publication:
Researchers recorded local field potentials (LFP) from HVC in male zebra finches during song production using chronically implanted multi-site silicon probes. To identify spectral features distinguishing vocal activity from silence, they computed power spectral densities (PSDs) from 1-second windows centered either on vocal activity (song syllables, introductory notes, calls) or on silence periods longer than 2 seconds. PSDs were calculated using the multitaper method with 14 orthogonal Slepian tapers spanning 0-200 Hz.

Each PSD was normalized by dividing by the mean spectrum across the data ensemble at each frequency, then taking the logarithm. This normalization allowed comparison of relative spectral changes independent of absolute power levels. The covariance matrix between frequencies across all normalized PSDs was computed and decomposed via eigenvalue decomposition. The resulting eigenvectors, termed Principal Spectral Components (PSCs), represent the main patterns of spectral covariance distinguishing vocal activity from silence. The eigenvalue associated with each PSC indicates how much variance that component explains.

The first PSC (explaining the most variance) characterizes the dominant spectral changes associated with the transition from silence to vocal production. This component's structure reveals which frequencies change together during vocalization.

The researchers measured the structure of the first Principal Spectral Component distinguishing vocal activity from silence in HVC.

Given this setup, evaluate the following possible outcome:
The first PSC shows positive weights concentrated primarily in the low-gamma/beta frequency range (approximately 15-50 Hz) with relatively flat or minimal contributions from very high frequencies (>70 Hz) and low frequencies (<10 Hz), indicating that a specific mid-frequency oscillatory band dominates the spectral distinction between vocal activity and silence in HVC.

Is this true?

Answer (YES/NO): NO